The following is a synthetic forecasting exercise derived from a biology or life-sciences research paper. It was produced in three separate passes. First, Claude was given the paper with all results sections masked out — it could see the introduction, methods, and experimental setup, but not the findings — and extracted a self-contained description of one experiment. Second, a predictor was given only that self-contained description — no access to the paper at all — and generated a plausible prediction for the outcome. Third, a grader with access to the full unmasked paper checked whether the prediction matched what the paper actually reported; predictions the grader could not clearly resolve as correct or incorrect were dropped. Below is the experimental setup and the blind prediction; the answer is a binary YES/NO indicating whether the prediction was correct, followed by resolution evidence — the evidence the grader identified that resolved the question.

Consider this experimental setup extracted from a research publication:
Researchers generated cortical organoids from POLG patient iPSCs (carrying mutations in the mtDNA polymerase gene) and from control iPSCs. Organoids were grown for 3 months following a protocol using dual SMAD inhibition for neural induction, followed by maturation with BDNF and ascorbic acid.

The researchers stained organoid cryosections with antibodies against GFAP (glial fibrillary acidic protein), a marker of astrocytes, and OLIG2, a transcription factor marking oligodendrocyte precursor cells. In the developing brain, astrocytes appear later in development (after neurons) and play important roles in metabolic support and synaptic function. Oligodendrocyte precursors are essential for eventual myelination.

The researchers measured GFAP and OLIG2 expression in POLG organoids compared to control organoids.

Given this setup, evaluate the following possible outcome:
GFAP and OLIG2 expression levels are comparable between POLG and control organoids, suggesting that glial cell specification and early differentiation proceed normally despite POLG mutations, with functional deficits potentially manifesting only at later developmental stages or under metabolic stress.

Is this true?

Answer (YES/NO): NO